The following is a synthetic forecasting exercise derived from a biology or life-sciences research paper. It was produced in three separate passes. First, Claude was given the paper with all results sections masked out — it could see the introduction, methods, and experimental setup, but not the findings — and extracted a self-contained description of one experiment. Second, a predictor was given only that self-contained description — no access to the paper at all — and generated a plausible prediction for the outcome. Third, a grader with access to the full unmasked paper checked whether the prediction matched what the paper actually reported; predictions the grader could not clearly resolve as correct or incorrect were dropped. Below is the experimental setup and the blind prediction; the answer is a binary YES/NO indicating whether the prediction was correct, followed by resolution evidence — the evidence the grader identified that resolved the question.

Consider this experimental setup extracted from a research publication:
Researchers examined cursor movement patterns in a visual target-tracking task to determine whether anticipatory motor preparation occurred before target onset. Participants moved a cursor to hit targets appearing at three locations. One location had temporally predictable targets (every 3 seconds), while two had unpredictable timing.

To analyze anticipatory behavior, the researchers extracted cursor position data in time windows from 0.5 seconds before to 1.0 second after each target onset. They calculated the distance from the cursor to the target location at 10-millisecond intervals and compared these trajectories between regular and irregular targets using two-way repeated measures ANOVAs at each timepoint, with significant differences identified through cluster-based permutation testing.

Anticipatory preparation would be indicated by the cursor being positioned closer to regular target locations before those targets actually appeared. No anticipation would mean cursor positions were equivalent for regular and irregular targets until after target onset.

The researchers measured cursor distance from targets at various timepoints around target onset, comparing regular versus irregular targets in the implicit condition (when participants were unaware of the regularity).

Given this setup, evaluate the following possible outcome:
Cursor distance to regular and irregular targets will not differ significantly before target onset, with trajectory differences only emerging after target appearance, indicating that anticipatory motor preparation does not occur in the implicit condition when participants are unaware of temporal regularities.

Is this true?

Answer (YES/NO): NO